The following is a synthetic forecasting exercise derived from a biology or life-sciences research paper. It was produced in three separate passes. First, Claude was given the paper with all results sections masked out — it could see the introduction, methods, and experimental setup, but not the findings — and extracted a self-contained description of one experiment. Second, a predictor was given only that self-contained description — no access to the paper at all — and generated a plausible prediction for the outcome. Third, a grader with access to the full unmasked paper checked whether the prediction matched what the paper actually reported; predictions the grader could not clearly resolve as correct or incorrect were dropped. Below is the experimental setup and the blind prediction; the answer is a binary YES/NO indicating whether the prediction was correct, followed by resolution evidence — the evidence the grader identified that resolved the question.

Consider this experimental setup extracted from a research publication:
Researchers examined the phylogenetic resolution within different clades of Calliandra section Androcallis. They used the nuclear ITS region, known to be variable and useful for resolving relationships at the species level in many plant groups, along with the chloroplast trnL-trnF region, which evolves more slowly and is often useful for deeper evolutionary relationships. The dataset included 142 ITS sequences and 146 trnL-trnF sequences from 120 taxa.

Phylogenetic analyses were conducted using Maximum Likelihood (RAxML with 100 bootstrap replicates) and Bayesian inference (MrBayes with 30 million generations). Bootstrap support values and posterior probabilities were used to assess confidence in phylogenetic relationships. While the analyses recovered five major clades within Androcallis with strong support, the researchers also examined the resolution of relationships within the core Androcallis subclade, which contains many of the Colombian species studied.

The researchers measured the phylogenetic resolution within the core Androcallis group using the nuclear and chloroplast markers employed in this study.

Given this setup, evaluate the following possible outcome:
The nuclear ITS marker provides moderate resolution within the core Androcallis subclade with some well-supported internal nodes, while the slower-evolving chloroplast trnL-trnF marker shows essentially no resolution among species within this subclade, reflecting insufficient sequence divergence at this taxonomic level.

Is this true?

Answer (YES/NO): NO